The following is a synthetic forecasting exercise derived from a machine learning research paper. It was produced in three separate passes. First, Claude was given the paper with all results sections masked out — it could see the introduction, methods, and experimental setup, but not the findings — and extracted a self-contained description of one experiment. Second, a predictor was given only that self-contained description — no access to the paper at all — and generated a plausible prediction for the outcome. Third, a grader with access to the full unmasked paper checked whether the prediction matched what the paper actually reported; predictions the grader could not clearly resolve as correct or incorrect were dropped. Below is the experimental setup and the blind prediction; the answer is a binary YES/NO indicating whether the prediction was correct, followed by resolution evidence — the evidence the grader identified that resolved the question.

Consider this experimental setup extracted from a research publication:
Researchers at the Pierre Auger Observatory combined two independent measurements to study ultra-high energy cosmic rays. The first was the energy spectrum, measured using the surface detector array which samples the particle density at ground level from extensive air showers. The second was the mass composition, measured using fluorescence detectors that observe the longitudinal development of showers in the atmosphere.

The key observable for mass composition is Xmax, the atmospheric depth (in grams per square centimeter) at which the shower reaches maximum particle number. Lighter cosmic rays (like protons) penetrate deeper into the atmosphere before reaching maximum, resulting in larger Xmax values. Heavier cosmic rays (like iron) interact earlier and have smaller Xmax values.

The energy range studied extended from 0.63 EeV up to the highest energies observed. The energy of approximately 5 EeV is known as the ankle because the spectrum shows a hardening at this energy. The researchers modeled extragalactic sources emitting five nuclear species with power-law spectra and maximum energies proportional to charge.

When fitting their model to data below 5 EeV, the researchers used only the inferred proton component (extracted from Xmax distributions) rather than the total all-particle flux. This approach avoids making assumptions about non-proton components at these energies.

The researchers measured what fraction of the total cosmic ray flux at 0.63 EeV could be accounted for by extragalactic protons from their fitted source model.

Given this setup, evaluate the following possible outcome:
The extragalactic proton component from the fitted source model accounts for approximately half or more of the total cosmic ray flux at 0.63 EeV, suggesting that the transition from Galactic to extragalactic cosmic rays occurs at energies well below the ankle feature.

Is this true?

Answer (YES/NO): NO